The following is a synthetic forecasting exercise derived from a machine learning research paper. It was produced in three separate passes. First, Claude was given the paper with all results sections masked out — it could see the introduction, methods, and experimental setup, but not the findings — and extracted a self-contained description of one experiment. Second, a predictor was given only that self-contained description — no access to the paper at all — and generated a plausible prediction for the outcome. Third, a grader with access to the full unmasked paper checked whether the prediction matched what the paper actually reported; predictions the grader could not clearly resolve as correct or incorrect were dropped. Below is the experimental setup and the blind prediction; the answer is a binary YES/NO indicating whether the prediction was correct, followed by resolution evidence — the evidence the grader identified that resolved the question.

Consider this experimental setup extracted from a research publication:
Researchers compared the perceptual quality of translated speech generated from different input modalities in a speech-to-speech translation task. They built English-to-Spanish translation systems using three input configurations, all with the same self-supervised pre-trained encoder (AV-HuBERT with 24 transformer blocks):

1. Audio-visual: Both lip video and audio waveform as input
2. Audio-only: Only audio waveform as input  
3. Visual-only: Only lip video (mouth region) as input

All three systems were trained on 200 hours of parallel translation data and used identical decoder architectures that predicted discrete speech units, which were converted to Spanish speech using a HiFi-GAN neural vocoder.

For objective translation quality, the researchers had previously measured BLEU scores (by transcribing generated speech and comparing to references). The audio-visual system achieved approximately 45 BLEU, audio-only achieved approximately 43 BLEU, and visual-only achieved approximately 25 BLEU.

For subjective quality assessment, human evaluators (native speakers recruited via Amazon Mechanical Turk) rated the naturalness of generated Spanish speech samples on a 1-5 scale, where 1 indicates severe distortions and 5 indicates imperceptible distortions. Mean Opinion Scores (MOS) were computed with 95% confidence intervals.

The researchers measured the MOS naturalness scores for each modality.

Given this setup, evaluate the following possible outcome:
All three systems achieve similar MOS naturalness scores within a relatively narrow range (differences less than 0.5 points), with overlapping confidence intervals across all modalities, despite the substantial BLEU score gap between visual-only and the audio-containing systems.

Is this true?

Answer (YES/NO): YES